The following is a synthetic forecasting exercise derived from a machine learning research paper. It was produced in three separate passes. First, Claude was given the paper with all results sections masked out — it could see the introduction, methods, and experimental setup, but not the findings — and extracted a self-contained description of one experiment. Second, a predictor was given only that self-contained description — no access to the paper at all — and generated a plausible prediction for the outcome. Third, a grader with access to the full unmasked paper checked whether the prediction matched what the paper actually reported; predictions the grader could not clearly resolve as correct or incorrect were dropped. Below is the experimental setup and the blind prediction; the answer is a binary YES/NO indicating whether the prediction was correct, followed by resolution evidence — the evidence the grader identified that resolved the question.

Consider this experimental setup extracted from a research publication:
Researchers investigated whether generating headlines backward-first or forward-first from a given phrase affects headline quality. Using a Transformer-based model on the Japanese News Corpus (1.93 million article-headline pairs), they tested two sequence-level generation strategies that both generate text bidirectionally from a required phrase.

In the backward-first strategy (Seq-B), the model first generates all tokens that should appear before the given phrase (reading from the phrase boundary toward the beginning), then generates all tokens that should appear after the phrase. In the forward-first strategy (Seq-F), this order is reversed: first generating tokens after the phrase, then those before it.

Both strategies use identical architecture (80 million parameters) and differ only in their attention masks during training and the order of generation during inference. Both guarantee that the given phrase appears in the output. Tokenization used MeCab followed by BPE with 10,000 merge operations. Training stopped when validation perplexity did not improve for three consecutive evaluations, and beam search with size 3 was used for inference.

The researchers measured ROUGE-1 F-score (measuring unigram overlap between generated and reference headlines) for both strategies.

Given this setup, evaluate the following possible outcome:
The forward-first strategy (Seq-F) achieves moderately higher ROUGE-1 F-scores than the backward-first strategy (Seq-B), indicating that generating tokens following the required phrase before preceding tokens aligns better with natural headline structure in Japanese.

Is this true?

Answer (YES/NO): NO